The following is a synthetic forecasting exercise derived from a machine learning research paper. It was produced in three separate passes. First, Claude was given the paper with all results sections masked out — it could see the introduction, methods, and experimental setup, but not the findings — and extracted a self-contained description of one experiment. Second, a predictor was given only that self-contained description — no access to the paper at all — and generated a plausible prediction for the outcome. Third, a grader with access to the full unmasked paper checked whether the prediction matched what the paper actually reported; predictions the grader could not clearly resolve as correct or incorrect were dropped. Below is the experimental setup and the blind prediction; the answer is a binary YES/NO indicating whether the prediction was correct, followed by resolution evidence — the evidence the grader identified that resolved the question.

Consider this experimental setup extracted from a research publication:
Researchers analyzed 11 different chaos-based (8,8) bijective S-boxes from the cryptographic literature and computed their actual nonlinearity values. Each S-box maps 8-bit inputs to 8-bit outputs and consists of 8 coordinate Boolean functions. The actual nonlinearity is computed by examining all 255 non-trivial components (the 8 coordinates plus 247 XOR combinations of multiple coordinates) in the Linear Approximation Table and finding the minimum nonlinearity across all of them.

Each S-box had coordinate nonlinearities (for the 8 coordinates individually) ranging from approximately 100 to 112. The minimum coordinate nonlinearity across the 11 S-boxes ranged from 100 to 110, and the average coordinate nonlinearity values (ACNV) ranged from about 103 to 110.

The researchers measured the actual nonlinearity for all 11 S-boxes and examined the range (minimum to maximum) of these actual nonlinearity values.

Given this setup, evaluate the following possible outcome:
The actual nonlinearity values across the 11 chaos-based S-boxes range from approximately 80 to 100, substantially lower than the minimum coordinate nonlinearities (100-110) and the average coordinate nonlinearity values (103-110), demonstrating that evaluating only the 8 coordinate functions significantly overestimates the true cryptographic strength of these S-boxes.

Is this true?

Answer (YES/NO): YES